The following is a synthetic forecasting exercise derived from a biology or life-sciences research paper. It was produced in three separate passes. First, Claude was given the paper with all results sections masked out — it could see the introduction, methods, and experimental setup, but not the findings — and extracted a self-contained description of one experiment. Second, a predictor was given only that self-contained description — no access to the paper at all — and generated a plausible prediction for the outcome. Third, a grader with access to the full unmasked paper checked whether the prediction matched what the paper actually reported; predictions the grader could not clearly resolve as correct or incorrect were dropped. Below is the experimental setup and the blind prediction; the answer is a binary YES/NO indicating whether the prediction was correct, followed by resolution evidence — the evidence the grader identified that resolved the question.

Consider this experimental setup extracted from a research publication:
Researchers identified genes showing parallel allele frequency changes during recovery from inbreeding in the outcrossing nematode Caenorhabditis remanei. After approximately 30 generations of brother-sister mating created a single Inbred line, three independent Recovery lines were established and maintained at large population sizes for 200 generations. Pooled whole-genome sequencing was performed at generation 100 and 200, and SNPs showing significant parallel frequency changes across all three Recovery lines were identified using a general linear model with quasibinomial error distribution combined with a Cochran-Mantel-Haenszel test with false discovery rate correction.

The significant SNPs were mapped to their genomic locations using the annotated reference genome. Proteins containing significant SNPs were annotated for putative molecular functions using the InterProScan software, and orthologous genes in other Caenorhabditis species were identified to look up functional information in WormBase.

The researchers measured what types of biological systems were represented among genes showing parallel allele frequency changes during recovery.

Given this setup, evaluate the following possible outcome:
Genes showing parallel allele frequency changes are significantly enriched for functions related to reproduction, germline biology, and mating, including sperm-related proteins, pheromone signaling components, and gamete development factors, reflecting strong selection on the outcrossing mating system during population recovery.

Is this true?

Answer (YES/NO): NO